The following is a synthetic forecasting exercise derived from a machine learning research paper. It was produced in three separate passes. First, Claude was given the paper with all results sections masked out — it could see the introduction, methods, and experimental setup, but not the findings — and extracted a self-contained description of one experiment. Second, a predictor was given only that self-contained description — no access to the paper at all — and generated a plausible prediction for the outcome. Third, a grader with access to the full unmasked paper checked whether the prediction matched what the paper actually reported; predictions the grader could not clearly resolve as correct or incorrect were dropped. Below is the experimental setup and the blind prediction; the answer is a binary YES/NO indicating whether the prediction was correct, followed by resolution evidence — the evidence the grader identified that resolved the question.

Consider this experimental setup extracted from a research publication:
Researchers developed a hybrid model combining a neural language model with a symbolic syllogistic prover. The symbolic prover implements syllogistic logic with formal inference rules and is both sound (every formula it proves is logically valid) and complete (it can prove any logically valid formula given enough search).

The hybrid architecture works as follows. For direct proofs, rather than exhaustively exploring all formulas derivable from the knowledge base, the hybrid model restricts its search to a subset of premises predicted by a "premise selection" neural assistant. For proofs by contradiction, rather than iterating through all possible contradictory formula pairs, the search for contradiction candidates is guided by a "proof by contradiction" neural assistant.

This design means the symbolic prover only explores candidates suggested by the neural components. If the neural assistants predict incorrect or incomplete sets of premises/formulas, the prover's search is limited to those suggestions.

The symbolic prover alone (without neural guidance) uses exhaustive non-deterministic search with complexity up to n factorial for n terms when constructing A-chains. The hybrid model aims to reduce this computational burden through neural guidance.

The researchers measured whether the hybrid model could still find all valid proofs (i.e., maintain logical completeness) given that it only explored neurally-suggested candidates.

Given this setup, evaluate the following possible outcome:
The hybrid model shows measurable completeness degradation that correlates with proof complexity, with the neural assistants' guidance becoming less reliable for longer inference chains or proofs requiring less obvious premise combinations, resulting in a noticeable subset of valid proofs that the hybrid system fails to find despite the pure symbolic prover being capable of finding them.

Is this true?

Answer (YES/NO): NO